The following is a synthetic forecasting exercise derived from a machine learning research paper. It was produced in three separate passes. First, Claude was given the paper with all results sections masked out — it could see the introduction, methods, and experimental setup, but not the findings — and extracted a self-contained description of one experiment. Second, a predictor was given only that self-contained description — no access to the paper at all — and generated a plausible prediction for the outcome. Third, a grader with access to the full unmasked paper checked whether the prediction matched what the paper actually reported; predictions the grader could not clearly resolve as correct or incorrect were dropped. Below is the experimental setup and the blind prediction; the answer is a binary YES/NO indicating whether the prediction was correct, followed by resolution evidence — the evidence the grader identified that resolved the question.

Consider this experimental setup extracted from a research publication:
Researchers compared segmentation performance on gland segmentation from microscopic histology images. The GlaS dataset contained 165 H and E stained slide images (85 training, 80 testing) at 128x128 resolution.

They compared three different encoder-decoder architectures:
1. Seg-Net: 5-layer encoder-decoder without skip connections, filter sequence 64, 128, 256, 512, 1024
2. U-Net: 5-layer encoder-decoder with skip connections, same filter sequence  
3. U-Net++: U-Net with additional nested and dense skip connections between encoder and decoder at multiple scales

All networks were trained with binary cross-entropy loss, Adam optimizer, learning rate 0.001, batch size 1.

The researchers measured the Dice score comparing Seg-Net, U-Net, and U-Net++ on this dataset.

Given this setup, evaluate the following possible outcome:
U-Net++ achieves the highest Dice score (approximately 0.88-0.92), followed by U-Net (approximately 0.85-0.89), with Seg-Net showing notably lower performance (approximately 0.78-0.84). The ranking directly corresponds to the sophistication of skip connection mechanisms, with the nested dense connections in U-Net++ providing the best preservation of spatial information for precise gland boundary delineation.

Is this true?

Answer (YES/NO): NO